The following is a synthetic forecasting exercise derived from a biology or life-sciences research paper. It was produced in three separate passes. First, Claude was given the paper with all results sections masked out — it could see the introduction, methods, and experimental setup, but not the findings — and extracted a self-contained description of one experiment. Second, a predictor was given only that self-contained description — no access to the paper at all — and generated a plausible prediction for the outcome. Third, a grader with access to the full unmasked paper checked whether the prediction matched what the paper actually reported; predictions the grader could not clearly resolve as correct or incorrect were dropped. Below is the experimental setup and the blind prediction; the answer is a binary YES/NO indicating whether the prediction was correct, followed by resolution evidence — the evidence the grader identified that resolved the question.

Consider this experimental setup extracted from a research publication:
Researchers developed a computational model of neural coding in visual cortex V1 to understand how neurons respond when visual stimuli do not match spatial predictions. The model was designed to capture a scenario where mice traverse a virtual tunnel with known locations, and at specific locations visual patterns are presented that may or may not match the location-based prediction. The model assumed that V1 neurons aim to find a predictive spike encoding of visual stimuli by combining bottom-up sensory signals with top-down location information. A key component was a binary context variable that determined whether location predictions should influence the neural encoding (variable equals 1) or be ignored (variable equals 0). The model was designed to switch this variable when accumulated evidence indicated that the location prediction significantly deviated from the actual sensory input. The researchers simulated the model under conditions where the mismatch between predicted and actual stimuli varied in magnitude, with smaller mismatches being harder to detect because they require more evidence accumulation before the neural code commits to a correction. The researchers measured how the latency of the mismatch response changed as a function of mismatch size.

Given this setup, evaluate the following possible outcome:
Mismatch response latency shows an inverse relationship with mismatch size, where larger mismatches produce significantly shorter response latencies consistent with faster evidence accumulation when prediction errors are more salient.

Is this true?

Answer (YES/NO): YES